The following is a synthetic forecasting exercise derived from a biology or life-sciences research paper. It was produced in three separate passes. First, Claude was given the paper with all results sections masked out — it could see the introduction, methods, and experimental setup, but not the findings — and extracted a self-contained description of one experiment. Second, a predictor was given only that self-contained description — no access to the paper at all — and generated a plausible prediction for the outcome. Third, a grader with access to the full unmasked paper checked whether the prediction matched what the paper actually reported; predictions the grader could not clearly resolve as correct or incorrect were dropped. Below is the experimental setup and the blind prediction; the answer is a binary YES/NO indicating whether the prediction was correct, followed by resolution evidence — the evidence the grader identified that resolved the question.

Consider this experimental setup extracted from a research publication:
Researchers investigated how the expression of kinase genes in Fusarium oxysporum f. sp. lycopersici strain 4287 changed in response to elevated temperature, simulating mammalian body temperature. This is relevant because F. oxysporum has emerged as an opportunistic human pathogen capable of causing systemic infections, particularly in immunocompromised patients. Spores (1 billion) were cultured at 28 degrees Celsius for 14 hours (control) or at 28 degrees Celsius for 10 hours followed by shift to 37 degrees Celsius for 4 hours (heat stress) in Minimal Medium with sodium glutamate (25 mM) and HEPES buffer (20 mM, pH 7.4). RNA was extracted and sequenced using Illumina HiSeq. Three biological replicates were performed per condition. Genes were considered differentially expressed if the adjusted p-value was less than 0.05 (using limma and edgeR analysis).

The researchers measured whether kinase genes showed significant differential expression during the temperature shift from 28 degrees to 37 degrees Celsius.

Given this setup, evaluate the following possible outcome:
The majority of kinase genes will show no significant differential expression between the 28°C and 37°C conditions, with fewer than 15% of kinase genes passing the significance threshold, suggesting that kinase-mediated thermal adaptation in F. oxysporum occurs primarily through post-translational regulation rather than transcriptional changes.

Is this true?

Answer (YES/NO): NO